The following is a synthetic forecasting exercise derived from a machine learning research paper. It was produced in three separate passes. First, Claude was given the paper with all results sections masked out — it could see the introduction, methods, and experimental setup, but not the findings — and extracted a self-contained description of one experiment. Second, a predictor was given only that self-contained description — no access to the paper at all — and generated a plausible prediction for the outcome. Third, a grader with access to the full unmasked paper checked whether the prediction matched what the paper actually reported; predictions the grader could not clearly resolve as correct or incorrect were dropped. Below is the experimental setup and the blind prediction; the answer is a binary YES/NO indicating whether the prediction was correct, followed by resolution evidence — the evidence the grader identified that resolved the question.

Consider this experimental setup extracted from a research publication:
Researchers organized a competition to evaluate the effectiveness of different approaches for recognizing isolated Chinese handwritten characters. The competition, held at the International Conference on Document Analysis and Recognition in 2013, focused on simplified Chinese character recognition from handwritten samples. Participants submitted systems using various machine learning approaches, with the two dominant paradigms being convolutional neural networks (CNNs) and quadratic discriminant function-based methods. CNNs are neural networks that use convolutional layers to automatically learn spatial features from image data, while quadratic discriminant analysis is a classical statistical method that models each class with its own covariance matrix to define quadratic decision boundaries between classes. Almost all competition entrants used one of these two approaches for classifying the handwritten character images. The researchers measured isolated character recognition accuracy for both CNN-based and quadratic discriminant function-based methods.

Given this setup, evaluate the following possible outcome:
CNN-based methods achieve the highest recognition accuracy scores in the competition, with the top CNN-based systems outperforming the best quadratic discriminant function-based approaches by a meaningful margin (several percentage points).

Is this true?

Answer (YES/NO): NO